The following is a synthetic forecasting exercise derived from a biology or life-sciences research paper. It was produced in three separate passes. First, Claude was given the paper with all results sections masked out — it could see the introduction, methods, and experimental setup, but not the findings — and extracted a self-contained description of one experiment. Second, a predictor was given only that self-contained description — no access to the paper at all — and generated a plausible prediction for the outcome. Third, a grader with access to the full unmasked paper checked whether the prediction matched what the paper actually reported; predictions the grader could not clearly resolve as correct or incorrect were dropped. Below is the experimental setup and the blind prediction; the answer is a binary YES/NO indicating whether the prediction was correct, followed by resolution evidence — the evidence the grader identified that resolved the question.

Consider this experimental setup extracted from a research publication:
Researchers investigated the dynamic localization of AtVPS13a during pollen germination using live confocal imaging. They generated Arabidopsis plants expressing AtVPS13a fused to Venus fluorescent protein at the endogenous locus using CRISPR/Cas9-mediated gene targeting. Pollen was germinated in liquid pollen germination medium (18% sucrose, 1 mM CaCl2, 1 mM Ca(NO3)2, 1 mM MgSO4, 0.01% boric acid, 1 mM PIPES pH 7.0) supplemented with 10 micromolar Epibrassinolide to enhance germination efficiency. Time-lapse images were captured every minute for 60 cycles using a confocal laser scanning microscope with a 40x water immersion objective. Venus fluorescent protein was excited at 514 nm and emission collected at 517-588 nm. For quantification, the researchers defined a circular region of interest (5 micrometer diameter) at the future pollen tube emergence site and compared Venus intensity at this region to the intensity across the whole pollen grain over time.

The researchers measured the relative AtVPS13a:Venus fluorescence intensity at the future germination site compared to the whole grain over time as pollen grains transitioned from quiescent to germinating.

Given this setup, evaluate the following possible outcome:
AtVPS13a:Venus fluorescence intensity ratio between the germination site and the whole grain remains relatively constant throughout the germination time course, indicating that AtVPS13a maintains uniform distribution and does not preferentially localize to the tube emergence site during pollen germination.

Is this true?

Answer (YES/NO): NO